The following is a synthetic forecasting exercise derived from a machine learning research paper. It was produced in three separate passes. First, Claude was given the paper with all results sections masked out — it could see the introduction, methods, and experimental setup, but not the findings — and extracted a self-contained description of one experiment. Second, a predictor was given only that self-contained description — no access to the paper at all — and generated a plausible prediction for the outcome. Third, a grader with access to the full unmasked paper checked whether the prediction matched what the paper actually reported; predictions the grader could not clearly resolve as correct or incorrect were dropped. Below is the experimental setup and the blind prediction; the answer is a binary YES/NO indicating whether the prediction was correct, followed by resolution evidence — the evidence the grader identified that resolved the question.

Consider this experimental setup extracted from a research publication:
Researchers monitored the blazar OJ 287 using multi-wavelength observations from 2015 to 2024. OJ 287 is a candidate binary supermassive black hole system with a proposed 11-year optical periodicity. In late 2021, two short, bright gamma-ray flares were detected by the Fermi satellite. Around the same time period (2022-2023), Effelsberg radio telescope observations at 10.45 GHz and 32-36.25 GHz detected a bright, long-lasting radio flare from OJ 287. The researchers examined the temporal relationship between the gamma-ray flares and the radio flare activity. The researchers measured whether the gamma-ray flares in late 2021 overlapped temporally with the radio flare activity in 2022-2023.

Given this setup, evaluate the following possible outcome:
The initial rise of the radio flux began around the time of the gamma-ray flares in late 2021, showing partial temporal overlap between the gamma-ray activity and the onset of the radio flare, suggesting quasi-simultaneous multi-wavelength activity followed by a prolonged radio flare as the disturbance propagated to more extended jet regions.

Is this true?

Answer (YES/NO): YES